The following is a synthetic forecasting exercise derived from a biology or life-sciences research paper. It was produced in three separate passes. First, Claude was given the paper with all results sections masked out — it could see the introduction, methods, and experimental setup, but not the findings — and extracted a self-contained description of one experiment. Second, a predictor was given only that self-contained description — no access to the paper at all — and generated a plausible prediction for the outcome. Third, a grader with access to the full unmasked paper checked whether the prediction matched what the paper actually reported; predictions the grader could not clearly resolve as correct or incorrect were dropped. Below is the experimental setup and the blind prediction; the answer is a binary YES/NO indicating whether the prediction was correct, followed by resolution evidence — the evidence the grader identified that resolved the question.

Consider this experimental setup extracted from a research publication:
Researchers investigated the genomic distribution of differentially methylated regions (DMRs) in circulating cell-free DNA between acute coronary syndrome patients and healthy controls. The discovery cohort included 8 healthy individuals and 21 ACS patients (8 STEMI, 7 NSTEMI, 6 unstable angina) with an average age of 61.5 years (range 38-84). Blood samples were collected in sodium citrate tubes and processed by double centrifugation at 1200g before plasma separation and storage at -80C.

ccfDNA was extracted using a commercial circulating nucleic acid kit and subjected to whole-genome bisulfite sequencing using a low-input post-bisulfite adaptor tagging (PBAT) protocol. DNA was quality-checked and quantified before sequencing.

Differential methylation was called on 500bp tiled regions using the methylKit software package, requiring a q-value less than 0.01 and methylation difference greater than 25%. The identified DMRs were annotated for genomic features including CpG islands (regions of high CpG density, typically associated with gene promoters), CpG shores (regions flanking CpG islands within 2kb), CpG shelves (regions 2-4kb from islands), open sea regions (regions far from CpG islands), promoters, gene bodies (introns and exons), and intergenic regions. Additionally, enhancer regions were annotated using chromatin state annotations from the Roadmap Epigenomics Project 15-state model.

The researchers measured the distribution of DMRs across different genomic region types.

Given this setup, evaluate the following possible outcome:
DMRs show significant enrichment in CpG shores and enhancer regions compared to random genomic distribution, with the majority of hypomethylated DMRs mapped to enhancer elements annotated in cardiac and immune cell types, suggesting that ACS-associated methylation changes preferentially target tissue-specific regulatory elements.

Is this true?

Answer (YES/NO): NO